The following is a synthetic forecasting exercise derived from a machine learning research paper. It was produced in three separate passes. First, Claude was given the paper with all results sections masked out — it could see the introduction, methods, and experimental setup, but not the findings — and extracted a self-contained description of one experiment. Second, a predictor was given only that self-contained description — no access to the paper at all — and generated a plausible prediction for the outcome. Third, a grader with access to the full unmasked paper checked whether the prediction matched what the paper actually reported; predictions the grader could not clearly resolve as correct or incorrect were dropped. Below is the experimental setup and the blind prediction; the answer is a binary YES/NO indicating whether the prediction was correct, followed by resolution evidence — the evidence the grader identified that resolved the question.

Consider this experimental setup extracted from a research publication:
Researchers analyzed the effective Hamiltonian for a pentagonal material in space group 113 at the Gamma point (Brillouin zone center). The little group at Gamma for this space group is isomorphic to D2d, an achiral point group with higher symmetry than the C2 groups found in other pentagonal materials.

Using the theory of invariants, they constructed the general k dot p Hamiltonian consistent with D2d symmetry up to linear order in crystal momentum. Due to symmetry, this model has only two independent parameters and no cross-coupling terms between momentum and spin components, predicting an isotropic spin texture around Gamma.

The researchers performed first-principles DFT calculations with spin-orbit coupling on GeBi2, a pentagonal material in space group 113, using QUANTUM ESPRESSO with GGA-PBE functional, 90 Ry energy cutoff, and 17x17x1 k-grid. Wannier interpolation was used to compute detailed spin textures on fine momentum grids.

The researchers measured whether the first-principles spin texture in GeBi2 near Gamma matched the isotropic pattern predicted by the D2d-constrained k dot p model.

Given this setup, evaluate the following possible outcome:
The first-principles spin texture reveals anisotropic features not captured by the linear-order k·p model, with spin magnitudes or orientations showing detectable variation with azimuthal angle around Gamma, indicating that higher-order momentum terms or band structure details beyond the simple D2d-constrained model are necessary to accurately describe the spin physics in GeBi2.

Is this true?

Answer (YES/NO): NO